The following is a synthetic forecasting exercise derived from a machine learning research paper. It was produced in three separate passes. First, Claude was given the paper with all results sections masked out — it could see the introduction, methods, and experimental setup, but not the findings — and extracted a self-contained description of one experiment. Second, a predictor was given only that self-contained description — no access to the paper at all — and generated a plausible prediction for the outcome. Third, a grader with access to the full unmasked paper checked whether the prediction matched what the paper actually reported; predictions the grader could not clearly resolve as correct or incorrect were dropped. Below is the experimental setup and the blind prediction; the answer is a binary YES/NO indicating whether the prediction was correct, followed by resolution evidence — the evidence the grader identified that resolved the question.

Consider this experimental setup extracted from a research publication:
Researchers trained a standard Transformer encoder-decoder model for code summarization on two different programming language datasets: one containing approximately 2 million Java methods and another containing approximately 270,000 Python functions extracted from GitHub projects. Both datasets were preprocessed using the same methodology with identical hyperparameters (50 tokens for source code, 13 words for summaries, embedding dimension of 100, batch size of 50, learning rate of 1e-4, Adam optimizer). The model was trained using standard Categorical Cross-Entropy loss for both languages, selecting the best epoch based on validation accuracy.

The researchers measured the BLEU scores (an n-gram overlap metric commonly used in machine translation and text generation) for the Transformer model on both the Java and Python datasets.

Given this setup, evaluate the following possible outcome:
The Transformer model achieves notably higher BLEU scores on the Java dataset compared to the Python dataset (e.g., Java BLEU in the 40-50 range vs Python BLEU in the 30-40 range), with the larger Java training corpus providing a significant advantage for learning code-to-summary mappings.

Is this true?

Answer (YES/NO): NO